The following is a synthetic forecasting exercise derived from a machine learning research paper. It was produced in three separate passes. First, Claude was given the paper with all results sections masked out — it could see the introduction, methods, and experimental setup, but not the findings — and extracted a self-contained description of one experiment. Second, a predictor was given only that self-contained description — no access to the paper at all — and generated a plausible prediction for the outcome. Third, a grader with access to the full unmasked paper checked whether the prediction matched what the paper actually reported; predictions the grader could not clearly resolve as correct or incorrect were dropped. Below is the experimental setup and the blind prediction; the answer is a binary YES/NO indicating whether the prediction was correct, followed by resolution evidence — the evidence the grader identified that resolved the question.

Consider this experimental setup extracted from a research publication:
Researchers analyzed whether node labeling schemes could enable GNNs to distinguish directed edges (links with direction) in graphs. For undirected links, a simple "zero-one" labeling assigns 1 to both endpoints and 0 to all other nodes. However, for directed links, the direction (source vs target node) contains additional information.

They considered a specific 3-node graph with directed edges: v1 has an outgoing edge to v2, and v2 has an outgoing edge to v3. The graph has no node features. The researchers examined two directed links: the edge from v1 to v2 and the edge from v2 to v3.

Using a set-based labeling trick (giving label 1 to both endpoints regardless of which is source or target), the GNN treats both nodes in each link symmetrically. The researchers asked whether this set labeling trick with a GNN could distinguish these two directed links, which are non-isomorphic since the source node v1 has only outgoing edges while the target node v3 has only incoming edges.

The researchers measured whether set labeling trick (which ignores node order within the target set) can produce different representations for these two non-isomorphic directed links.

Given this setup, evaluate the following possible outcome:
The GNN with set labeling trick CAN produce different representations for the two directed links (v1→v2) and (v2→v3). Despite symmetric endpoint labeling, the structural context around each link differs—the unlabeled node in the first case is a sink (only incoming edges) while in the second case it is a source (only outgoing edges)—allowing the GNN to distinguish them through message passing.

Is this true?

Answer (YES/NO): NO